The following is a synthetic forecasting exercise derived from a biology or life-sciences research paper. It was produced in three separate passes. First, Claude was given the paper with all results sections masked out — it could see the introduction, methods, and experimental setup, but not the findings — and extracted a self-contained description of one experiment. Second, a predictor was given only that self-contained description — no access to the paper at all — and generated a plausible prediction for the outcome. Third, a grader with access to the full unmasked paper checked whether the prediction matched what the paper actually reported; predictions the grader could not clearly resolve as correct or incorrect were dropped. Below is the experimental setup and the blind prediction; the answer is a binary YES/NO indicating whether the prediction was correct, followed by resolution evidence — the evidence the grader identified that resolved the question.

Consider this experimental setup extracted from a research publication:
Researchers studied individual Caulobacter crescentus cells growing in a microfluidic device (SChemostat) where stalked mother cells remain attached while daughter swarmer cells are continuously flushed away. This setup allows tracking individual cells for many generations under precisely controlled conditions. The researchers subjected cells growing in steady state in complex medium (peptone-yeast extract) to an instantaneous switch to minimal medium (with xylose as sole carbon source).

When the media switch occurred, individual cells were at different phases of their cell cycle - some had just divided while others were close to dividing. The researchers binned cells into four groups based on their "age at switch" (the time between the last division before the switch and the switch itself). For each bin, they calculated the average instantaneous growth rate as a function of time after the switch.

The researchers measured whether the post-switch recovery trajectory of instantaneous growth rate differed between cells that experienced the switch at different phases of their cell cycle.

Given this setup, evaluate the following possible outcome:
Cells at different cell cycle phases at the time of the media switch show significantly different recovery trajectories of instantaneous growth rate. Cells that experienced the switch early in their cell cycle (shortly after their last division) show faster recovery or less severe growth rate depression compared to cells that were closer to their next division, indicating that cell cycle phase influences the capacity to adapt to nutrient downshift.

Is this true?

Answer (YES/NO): NO